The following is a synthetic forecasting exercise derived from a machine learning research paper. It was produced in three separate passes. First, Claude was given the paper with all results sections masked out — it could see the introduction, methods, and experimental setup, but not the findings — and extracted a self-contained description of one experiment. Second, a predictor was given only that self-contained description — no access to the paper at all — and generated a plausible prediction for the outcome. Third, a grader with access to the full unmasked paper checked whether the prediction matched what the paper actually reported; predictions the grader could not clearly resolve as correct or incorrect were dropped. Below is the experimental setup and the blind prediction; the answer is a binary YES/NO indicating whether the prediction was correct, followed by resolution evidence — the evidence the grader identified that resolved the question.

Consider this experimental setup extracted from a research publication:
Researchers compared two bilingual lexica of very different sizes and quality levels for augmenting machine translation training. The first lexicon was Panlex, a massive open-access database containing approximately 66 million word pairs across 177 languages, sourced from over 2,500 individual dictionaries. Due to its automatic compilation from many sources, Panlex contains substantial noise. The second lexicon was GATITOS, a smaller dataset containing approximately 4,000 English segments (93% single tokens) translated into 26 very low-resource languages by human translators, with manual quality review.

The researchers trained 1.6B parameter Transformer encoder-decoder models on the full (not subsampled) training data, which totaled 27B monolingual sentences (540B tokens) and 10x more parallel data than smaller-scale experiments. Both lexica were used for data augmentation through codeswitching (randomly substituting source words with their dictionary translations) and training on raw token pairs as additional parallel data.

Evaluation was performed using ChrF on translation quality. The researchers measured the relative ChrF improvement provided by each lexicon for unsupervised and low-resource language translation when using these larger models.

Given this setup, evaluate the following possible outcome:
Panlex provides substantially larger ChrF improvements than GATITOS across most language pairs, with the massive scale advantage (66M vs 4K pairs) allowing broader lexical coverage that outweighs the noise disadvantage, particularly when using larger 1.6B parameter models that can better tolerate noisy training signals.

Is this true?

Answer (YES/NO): NO